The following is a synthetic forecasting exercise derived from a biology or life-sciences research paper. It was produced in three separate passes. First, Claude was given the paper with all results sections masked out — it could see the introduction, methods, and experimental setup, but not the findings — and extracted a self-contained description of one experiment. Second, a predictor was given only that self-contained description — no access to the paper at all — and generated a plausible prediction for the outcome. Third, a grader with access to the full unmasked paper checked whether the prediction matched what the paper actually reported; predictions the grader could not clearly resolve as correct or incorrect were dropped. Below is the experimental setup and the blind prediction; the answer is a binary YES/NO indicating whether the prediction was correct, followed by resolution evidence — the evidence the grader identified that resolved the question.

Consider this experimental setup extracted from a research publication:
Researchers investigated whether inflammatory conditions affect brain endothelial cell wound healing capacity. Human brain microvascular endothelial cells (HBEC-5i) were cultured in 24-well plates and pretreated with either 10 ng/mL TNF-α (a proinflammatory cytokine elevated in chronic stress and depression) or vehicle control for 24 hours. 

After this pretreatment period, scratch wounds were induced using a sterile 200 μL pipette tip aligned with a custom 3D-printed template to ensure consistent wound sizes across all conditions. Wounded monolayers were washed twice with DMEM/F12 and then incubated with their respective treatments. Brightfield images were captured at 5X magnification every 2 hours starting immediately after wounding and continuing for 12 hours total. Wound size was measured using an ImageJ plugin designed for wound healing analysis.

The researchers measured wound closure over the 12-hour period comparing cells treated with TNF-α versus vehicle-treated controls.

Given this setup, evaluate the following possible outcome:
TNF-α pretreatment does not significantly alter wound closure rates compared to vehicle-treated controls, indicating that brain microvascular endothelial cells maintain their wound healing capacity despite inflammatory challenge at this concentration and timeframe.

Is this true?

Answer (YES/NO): NO